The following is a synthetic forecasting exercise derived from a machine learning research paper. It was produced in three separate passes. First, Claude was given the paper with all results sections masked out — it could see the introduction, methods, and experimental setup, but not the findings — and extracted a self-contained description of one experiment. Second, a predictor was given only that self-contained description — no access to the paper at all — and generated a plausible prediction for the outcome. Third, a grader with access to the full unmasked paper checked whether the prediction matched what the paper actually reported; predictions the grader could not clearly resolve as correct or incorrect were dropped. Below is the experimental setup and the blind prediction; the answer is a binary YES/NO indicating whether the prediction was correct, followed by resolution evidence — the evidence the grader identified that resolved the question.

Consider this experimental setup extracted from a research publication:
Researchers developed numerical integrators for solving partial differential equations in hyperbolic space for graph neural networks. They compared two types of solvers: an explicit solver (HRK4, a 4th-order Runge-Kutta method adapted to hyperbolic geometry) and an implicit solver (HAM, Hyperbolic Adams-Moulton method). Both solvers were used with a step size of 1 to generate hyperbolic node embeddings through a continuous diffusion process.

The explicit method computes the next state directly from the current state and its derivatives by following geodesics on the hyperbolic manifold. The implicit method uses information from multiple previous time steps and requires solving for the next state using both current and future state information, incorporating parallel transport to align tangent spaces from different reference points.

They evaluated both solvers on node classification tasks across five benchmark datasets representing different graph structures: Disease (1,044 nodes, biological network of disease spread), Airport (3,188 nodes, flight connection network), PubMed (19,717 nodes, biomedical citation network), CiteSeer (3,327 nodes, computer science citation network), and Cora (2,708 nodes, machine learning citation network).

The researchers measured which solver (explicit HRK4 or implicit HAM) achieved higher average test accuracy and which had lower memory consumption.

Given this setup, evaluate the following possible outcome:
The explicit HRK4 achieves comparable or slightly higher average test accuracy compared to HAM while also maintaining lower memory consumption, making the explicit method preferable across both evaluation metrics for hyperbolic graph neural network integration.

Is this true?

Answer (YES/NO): YES